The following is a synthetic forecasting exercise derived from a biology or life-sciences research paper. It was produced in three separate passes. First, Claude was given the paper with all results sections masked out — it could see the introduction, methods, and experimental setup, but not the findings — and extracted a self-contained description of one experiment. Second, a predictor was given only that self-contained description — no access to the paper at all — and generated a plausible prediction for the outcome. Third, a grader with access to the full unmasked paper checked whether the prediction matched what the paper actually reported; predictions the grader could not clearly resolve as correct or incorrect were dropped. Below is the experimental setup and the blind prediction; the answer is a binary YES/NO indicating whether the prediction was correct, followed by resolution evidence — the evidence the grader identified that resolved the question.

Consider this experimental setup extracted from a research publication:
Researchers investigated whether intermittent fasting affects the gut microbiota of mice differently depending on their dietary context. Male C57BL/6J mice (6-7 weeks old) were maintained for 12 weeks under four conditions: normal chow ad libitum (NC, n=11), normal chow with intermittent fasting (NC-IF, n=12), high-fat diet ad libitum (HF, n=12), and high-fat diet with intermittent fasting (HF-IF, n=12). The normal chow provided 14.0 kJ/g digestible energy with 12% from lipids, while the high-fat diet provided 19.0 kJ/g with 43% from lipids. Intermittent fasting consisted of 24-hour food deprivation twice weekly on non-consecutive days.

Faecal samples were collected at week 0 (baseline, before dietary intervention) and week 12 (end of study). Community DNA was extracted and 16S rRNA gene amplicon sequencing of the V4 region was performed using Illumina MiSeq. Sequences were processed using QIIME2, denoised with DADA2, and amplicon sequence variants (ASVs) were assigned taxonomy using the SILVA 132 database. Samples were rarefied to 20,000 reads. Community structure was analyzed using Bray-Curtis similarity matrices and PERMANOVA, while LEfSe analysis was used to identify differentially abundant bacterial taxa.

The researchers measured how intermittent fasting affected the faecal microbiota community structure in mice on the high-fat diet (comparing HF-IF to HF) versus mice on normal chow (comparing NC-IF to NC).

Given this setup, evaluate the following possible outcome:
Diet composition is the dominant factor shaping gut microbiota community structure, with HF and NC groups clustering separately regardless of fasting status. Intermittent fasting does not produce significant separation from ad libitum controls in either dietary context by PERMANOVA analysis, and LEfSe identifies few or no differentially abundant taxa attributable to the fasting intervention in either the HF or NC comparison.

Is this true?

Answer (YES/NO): NO